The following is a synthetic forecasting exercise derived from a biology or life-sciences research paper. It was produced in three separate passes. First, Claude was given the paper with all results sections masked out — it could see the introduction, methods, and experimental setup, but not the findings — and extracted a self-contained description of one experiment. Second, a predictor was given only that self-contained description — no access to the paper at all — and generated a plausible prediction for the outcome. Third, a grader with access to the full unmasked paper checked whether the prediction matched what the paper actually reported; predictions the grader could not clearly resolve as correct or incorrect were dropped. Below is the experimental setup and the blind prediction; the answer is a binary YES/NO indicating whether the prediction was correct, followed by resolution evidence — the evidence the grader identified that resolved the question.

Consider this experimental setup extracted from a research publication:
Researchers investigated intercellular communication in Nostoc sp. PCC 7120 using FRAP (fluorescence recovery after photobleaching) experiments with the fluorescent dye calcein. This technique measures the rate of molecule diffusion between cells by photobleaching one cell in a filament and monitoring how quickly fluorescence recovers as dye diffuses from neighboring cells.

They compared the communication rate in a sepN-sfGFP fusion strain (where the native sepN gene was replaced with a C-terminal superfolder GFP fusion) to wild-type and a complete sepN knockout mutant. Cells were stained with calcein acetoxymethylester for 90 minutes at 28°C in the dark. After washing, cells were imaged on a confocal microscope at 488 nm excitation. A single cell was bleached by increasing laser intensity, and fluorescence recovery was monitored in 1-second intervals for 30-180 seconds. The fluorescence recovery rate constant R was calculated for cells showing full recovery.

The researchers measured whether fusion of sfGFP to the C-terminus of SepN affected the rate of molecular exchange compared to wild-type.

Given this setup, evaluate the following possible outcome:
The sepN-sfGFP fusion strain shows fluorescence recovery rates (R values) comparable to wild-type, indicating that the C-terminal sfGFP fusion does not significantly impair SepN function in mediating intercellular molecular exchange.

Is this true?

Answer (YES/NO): NO